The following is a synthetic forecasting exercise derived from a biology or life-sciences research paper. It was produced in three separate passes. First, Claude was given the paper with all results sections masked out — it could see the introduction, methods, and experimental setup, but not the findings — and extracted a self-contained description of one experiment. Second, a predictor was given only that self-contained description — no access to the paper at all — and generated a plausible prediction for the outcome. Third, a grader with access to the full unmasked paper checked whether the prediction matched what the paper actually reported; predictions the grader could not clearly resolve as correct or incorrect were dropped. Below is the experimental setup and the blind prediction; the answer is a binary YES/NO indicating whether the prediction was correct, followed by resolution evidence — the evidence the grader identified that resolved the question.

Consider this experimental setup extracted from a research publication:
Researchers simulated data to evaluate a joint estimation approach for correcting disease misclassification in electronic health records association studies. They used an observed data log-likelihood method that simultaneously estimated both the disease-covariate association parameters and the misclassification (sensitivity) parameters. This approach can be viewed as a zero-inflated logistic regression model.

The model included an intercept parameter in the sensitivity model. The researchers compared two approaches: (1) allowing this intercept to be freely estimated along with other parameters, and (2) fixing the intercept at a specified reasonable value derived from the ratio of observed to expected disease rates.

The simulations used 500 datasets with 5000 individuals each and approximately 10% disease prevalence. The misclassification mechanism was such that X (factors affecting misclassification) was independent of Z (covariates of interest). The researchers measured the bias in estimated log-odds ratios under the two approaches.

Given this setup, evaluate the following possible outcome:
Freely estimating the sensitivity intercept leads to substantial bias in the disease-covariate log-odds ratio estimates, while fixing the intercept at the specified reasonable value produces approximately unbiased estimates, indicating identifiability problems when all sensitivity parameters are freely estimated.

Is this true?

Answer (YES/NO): YES